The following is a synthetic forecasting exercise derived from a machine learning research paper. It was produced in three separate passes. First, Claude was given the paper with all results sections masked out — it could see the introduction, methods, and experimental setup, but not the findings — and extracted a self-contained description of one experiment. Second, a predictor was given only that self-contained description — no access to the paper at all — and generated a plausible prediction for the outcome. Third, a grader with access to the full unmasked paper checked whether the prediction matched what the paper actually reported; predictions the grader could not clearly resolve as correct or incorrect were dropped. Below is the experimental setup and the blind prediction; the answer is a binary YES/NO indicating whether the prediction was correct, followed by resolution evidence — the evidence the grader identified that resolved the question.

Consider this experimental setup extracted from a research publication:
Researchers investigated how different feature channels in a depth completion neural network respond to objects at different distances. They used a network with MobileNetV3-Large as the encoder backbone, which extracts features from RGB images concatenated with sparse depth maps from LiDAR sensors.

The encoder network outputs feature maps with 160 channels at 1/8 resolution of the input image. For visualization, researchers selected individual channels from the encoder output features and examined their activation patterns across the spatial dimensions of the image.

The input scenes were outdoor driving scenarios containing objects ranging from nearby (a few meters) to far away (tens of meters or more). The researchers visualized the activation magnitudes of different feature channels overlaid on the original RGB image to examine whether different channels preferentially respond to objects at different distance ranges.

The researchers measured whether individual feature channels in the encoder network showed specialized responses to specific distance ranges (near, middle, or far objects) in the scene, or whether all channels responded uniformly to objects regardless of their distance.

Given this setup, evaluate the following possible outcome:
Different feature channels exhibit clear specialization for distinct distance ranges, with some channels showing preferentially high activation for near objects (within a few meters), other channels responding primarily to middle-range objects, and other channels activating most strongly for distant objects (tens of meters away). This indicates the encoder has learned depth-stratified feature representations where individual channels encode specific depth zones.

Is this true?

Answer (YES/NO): YES